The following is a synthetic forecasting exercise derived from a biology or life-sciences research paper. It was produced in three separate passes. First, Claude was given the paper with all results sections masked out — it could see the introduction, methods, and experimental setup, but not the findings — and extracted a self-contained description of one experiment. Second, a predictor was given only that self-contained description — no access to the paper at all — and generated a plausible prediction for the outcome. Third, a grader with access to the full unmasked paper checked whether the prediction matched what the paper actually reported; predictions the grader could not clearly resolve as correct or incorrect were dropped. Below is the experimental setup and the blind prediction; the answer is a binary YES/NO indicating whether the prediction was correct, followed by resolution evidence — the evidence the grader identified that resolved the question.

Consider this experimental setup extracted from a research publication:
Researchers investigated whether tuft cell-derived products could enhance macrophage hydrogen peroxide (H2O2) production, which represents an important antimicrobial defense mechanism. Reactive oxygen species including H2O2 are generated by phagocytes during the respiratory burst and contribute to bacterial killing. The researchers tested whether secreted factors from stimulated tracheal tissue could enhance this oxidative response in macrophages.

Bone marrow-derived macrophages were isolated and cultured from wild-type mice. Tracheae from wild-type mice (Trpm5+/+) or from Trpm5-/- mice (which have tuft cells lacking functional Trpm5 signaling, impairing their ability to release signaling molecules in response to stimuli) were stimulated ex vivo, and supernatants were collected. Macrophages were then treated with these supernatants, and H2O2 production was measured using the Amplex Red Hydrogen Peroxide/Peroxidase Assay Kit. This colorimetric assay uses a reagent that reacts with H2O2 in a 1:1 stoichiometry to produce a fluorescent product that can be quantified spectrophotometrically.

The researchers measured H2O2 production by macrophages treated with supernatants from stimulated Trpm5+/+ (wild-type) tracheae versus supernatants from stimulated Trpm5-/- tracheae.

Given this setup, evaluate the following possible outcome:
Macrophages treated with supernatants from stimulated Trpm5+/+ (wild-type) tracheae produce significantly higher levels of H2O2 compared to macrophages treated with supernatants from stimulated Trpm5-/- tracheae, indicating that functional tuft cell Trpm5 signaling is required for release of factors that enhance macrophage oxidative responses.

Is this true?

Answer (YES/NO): YES